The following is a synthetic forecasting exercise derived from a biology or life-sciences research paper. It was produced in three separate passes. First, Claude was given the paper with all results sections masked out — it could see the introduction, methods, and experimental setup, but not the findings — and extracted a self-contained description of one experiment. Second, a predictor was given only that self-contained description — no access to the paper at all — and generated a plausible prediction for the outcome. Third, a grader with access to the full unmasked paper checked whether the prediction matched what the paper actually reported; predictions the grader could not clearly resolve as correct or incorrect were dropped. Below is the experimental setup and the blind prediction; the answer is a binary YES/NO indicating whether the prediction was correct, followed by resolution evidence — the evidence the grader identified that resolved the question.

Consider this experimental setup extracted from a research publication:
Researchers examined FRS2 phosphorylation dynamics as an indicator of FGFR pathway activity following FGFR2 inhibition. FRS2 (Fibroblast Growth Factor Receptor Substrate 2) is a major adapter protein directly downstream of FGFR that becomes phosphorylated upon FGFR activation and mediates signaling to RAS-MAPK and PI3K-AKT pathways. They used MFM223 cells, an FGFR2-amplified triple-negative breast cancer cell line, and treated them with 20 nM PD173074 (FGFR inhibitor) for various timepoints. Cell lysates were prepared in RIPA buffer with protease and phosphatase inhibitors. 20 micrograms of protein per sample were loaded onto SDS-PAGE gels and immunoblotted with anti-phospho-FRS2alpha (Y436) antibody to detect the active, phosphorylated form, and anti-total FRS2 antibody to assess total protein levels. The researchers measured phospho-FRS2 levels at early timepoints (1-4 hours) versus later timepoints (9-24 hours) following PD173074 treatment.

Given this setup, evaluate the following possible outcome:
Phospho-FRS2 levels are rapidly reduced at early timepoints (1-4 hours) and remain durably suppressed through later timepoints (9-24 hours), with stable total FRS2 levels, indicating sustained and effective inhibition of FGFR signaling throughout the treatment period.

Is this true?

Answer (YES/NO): YES